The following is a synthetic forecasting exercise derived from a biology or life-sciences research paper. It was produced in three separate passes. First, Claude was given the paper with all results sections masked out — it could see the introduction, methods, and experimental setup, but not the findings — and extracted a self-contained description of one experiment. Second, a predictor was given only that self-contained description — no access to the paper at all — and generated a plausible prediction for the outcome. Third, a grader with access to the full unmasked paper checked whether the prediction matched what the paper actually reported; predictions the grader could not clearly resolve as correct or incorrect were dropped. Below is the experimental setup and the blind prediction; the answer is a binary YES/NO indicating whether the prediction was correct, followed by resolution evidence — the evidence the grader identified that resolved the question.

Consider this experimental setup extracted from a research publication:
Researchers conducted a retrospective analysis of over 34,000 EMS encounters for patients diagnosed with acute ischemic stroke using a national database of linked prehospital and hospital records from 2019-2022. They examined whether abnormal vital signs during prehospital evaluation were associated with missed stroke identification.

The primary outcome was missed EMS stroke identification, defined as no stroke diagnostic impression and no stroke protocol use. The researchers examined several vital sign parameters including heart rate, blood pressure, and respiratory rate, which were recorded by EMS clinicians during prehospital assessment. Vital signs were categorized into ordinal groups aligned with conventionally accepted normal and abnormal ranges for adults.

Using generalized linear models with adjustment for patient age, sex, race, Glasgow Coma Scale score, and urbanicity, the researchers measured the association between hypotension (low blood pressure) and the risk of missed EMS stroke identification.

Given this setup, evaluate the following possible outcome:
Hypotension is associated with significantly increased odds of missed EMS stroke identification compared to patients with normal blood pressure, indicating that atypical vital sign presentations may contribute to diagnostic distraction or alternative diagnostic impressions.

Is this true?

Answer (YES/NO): YES